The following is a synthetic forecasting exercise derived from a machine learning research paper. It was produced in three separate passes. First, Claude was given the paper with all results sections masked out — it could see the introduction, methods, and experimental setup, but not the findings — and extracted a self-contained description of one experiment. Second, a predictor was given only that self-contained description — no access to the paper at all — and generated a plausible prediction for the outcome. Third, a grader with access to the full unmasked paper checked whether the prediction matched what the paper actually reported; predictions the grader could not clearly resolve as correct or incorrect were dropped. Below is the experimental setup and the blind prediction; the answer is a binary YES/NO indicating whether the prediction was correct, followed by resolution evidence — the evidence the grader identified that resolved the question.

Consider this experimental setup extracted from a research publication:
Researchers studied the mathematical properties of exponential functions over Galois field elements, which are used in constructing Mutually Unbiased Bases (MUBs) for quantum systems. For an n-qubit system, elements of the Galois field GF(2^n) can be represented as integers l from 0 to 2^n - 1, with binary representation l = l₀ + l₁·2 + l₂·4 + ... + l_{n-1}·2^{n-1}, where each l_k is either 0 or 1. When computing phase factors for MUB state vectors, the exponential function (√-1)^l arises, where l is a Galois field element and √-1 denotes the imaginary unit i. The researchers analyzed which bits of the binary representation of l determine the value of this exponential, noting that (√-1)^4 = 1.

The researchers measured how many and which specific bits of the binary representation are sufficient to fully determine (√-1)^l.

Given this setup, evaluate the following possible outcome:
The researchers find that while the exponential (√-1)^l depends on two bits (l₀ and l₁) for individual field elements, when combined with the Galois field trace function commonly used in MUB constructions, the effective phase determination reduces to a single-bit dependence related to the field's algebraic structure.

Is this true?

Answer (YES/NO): NO